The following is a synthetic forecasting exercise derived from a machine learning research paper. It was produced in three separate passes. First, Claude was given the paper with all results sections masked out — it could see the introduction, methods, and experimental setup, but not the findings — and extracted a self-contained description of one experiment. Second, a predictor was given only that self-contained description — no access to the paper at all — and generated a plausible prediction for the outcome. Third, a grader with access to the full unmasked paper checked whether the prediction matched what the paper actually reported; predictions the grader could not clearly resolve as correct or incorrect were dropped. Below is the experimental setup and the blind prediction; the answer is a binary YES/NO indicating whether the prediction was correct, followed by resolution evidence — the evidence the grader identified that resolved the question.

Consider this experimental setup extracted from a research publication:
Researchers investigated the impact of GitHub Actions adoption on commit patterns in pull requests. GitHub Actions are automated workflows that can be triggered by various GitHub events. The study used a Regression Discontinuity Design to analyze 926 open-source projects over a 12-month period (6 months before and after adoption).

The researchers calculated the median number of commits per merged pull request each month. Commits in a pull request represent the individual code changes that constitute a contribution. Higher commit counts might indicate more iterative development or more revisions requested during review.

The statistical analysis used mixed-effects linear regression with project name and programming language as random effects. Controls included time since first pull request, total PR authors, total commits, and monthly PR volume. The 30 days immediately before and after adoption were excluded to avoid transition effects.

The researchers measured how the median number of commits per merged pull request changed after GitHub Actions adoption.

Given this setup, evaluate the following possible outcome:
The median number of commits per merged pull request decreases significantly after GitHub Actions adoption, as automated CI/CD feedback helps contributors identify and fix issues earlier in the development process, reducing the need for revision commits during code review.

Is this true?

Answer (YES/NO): YES